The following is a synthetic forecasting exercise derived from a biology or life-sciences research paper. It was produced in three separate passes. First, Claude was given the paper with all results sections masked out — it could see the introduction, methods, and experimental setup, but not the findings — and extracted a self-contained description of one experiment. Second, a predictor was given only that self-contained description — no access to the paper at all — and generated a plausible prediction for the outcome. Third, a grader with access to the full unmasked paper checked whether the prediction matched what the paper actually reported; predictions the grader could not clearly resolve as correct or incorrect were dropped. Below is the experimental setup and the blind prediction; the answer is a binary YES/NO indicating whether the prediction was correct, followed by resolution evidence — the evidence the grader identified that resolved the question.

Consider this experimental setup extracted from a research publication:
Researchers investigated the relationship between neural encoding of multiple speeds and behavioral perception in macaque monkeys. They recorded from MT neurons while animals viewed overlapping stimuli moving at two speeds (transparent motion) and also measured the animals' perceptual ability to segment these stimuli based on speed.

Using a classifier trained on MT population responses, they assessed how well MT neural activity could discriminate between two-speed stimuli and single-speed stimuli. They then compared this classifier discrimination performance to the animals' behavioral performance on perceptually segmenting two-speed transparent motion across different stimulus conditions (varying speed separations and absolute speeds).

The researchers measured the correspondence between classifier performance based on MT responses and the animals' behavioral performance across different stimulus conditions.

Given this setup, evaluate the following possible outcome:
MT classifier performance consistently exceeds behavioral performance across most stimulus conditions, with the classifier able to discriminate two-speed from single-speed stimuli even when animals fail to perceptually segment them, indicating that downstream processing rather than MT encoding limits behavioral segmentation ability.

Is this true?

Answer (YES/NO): NO